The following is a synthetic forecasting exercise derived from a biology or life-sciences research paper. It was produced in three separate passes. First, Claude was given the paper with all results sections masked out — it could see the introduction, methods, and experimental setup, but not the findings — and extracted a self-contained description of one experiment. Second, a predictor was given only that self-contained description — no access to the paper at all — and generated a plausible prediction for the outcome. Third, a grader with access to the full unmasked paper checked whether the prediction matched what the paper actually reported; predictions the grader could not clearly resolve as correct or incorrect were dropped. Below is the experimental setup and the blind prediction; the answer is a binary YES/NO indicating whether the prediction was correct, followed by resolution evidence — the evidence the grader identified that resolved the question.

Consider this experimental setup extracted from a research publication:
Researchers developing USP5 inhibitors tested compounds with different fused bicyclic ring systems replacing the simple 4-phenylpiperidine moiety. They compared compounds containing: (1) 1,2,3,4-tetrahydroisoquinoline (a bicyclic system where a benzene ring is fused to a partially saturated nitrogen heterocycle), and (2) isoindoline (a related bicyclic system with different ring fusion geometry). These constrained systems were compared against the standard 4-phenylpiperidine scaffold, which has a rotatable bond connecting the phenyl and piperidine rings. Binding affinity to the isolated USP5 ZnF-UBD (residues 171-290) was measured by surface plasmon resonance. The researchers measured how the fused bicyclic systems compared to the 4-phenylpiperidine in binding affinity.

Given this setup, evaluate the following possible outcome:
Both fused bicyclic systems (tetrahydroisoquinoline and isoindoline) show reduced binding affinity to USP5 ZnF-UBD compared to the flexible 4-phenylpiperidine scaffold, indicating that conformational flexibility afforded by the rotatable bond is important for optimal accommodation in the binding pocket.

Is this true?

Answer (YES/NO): YES